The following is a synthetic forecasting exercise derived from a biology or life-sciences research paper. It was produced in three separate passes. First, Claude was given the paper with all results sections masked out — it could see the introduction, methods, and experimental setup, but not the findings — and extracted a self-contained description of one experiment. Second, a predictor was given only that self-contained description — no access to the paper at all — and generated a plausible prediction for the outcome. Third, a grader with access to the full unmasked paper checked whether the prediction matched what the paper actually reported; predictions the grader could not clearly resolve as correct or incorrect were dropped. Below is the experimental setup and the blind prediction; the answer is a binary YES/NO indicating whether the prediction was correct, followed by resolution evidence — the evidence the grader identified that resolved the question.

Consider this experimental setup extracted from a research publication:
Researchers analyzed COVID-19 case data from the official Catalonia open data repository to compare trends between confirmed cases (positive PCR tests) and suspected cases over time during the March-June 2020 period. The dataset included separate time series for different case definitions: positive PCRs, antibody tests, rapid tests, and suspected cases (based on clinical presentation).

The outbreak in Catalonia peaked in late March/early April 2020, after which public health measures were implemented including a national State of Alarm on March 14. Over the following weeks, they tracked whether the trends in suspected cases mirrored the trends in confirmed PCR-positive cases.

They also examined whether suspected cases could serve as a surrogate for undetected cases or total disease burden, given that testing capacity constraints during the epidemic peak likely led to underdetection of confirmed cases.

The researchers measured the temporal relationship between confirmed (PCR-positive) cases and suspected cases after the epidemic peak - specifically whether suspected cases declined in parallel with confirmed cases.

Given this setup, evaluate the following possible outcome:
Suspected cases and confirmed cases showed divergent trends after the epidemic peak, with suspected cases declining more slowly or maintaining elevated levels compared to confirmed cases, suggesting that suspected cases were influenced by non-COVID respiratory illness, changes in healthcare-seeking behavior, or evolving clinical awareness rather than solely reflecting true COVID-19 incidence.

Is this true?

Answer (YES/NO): NO